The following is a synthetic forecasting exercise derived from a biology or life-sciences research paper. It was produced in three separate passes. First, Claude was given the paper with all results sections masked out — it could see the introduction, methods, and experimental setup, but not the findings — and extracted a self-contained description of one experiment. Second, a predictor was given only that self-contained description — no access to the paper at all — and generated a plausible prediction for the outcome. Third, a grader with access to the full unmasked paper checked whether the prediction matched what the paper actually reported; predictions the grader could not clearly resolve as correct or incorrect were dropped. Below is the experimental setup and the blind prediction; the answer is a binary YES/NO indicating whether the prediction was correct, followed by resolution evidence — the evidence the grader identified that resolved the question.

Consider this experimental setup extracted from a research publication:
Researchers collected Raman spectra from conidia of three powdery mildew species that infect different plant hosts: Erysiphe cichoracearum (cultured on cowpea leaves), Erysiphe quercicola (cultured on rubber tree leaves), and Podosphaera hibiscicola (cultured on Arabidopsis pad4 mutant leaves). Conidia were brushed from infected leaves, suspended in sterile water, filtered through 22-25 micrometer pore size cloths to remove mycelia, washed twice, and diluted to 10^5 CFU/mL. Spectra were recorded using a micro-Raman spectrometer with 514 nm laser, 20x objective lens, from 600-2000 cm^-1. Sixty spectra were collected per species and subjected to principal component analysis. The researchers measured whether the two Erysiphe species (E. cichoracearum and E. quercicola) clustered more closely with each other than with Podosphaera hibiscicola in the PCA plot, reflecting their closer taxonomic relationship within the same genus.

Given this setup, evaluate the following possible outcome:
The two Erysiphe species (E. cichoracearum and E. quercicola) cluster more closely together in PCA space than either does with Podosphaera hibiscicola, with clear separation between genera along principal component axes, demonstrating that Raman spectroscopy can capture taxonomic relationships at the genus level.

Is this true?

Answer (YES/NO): NO